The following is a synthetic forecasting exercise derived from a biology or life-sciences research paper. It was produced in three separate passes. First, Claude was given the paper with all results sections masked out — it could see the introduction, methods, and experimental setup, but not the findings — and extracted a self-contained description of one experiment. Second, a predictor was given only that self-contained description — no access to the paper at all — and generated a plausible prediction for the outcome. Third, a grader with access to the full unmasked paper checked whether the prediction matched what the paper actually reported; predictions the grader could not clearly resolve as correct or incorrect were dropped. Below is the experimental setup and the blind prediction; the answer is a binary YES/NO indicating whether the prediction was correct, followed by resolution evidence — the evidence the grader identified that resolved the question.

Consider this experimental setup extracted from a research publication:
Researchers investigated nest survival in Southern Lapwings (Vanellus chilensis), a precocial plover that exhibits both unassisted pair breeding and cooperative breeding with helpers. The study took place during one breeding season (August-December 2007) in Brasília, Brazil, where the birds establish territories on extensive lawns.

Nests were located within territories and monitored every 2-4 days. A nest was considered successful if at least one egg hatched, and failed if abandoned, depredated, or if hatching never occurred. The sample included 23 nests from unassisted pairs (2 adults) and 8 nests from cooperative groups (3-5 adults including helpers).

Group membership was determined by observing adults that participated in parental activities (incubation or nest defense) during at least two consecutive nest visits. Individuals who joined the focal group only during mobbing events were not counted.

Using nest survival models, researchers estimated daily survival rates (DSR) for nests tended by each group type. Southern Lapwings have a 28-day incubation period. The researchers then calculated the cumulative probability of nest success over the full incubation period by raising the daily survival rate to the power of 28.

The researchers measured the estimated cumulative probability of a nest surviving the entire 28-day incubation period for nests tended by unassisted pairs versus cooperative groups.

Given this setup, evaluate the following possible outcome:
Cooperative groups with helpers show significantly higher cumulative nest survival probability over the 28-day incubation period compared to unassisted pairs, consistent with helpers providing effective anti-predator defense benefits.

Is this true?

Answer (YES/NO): NO